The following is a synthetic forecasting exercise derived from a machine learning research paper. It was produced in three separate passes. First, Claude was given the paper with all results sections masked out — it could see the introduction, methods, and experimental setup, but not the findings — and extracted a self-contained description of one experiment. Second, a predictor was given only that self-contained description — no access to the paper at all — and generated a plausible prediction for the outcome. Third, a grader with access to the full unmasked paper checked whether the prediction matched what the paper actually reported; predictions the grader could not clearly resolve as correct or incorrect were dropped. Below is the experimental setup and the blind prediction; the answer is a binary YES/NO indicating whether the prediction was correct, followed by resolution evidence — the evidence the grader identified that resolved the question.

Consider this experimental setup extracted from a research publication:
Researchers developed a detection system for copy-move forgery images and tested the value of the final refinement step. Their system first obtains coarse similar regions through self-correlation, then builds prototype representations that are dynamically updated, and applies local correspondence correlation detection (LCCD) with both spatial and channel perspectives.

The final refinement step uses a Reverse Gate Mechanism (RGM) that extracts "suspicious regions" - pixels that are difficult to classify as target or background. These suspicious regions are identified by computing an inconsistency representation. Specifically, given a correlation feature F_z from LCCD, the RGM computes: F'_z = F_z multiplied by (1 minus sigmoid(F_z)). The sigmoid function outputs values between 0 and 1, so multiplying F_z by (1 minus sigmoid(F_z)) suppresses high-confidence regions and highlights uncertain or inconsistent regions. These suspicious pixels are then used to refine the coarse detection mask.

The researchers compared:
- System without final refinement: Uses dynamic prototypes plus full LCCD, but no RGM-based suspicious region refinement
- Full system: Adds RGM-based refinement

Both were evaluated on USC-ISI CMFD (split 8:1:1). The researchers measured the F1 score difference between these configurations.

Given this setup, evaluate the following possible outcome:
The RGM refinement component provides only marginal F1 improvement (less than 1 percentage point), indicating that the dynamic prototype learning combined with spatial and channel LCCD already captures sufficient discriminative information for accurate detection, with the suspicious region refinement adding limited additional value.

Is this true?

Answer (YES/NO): NO